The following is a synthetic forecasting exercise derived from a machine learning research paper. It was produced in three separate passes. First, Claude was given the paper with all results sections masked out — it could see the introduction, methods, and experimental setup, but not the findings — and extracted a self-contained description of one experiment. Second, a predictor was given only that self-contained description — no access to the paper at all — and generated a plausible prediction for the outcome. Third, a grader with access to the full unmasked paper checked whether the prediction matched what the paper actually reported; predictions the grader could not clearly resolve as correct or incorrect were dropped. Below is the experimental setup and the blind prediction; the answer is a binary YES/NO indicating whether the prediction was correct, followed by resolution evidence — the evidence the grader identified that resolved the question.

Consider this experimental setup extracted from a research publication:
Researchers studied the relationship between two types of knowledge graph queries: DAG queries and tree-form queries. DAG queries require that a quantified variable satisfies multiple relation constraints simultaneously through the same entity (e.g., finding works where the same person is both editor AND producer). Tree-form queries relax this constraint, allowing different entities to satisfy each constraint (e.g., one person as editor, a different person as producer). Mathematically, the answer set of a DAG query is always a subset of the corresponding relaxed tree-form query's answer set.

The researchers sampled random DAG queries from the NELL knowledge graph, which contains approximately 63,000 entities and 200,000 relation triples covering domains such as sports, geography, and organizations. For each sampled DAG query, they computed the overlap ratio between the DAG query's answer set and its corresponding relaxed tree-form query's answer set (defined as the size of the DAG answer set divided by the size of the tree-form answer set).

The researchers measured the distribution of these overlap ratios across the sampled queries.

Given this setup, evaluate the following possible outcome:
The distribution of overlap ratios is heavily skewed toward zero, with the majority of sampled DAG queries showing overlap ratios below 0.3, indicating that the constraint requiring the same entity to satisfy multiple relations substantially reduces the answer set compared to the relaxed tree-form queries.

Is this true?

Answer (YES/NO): NO